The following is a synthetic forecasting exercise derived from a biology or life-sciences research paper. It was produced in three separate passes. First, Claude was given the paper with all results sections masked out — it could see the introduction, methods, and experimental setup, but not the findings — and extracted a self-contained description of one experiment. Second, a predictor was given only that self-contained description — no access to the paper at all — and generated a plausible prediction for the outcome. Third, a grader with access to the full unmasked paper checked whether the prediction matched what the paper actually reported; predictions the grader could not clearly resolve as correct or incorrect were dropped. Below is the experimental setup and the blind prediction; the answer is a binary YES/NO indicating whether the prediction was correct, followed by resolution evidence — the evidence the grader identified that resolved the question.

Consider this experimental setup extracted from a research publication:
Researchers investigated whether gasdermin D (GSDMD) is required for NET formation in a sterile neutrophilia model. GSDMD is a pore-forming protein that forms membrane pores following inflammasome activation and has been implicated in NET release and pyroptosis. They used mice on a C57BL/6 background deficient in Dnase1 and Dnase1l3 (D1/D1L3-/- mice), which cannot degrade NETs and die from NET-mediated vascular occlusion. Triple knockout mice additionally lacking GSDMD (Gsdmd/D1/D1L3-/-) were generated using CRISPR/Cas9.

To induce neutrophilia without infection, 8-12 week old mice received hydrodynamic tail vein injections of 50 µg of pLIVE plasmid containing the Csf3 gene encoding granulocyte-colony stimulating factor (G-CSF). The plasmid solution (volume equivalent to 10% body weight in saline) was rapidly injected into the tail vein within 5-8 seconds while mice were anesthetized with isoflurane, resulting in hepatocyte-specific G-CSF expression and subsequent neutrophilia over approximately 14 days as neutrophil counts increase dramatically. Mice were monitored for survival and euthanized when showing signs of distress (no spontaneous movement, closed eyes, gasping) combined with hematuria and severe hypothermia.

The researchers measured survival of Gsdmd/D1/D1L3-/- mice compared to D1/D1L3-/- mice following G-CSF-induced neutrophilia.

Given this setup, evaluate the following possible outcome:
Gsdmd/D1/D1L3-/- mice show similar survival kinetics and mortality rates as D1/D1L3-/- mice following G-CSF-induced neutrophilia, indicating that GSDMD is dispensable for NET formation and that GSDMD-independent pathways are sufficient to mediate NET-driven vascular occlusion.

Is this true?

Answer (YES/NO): YES